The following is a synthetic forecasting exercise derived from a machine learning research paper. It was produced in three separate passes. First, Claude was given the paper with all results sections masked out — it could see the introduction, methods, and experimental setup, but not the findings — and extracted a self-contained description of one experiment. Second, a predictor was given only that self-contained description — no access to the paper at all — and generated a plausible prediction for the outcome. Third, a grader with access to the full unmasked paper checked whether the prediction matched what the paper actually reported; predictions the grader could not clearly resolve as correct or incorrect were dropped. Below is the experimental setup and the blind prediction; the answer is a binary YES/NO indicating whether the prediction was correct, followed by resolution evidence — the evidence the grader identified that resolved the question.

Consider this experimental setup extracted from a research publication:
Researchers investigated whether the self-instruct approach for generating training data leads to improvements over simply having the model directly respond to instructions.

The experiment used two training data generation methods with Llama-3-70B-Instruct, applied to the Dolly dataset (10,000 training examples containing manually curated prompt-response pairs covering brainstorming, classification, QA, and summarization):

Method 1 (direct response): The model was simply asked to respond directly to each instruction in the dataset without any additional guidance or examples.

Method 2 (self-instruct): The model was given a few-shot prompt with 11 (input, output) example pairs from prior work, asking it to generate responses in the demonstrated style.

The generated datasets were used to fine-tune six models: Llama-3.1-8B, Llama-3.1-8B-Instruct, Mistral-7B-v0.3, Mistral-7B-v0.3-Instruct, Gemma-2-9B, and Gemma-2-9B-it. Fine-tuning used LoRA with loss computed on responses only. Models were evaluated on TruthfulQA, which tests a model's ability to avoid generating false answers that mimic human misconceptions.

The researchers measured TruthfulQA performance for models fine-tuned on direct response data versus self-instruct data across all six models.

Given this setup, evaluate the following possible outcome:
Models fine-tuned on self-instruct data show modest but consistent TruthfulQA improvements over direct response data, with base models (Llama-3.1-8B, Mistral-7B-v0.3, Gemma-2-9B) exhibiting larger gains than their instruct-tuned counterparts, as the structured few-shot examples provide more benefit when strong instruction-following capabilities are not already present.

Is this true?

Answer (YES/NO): NO